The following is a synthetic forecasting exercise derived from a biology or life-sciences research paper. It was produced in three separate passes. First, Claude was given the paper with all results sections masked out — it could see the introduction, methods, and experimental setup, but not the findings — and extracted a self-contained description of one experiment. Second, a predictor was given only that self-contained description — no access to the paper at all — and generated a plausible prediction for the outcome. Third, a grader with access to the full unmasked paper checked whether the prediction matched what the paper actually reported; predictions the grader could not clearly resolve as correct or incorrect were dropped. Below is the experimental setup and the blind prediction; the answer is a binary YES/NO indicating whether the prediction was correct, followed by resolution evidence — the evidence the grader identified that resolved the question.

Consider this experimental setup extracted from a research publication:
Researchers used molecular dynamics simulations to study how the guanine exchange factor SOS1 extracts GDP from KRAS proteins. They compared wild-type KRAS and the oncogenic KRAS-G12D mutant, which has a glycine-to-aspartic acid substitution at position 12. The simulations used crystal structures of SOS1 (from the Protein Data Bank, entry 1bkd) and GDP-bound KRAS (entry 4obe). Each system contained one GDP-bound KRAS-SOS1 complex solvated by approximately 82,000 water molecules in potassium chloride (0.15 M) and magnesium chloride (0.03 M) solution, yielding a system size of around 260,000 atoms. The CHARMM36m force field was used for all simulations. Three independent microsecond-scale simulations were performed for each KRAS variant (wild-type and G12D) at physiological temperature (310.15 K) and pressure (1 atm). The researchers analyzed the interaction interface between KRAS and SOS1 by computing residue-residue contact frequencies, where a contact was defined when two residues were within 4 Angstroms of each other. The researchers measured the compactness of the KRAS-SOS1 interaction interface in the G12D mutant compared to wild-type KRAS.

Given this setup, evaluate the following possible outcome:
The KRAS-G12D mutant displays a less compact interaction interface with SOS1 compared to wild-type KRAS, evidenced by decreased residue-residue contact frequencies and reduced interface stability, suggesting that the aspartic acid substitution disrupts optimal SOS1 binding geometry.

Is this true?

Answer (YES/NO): NO